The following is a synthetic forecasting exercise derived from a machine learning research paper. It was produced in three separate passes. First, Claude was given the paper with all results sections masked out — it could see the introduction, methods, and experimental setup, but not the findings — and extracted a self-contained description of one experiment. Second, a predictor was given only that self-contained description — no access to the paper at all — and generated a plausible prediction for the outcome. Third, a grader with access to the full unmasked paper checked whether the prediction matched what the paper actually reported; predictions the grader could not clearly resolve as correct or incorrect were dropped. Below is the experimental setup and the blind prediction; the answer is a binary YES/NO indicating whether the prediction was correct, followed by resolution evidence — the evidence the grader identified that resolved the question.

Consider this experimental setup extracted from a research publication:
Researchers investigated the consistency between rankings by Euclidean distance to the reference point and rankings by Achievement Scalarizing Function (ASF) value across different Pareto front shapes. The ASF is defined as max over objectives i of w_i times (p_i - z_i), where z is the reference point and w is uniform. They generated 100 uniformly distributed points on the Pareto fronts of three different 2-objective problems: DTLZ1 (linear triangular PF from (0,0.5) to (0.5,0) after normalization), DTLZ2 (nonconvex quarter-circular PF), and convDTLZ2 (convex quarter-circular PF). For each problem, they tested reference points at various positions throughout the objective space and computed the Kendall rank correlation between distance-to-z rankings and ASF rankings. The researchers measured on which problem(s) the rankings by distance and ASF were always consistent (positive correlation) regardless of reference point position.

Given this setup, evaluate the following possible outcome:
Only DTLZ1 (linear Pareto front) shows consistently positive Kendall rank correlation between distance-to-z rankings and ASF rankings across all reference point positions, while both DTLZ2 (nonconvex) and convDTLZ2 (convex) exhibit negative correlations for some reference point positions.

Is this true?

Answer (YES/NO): YES